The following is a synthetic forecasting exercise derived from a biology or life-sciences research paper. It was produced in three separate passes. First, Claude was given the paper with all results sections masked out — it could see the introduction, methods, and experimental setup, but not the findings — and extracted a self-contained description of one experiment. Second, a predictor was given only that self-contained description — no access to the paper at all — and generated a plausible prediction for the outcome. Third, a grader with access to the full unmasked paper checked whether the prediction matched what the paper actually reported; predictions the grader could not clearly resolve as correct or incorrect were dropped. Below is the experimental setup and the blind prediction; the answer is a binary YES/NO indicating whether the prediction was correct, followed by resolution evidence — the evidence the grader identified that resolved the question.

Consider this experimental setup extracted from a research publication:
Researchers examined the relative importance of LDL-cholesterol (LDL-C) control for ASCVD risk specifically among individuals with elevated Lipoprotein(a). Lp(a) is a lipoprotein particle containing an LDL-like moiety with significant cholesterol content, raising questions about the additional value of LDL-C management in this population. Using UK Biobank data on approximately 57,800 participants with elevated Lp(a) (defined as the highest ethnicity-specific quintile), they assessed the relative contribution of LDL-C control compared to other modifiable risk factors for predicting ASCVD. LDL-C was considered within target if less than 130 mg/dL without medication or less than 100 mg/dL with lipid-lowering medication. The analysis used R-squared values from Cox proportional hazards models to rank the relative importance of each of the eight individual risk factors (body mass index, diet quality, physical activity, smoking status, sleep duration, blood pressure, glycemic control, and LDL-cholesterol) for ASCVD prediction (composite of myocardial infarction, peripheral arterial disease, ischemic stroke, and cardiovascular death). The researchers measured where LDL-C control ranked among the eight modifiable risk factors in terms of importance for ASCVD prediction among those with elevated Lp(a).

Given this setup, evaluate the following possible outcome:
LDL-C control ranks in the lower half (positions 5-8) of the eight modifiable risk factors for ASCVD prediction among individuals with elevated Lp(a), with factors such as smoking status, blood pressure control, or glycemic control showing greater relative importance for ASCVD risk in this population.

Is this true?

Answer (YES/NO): NO